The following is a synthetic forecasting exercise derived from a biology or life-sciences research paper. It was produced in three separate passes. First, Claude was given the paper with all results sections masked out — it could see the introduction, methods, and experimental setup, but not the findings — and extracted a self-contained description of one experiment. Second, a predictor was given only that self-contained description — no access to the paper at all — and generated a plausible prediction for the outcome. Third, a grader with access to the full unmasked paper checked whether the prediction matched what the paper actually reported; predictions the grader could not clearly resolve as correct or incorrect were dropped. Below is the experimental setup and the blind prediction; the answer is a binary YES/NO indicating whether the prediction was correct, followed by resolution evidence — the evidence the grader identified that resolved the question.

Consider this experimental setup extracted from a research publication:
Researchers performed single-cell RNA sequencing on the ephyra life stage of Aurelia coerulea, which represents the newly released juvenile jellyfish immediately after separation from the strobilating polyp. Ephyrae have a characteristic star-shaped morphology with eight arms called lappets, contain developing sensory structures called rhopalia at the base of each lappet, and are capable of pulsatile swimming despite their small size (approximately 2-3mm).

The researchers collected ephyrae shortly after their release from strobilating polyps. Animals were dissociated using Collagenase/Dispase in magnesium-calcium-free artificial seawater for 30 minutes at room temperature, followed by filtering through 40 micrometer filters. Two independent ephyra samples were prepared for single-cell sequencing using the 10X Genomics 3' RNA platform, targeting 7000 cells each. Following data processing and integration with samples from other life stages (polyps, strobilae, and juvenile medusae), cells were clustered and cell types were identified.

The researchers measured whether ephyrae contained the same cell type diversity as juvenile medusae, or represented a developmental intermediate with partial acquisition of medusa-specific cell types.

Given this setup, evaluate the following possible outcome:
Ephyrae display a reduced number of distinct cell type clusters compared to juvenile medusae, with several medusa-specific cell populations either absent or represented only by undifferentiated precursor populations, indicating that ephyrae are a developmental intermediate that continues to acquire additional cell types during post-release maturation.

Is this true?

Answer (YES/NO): NO